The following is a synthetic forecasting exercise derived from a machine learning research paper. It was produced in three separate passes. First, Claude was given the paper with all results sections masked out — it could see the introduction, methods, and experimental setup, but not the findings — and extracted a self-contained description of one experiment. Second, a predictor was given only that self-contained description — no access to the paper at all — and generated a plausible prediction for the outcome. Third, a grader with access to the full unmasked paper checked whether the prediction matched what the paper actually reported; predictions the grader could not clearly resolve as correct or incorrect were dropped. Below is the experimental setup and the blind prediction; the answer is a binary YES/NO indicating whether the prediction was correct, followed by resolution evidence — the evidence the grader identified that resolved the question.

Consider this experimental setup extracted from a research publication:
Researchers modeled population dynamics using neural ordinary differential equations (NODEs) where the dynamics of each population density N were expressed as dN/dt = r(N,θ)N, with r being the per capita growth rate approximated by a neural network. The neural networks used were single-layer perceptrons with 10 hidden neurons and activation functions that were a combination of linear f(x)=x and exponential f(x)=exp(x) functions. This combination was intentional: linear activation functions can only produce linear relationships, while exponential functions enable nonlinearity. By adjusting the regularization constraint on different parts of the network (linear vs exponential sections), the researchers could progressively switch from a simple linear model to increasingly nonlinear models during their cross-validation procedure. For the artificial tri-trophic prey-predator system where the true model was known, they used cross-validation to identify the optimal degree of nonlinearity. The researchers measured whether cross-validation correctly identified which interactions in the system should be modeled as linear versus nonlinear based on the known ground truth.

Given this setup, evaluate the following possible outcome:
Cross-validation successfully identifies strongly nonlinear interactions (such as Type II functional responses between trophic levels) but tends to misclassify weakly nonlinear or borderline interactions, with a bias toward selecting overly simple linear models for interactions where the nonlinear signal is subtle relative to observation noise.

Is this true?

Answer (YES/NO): NO